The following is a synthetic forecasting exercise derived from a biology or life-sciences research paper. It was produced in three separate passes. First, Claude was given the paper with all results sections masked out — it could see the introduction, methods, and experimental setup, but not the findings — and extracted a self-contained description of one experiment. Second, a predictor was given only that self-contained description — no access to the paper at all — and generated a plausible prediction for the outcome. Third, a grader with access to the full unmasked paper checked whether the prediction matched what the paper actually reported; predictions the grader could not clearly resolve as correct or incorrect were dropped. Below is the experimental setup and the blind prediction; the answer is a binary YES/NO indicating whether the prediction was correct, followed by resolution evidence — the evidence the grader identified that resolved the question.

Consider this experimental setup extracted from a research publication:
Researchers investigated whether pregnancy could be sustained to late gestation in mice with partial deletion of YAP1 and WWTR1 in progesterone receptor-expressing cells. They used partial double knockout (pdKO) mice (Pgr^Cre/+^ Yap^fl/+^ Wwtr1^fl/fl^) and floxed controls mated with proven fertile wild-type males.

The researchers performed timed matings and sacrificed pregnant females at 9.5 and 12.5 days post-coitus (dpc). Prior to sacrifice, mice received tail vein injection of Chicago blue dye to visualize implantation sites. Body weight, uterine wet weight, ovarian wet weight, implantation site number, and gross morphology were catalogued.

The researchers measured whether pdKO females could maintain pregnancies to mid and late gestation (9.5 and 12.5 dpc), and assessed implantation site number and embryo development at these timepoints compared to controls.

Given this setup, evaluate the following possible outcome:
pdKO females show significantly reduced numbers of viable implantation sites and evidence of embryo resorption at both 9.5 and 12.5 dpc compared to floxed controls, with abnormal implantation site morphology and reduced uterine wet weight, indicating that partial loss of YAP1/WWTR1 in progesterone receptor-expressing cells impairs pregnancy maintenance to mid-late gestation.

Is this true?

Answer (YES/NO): NO